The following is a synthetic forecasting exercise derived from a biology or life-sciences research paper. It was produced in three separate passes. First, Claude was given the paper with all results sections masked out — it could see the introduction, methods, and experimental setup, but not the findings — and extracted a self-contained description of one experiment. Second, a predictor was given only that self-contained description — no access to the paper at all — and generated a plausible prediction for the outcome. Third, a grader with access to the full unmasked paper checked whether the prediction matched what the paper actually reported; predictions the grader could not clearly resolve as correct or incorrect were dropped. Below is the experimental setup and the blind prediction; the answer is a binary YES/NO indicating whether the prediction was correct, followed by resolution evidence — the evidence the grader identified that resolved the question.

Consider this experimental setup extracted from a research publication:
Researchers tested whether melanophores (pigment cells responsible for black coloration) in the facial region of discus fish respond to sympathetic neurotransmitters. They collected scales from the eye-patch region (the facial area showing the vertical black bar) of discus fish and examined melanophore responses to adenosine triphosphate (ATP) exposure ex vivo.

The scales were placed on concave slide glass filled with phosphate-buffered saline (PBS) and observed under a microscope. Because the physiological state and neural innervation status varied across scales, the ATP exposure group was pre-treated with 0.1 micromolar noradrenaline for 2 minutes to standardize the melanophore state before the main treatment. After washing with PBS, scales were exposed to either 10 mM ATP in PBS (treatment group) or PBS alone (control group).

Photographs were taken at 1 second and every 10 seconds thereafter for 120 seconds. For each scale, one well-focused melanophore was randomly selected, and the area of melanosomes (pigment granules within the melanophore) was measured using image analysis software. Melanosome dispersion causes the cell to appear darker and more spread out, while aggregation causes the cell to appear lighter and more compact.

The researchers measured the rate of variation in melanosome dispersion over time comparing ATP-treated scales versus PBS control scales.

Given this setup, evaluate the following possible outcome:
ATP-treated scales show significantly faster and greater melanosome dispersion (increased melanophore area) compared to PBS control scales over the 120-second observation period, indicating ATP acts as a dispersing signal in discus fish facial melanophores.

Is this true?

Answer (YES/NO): YES